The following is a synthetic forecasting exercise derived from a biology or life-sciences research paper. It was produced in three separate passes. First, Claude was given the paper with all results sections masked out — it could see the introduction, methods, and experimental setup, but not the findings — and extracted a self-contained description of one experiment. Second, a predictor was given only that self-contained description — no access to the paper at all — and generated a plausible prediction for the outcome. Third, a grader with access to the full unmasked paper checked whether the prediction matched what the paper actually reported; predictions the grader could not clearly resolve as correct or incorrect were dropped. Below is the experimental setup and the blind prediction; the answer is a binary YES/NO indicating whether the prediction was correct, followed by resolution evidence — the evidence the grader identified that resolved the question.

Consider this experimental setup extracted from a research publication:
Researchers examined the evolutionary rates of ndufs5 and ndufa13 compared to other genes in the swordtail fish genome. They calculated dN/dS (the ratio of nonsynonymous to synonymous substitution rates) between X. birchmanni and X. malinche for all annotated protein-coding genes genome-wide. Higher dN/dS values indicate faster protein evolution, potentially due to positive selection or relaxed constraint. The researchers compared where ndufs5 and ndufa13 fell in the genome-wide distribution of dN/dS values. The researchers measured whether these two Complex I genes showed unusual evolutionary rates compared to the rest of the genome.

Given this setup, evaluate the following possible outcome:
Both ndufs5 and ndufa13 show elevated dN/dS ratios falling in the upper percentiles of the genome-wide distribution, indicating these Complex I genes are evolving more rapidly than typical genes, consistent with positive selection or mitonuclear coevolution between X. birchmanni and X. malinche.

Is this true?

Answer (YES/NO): YES